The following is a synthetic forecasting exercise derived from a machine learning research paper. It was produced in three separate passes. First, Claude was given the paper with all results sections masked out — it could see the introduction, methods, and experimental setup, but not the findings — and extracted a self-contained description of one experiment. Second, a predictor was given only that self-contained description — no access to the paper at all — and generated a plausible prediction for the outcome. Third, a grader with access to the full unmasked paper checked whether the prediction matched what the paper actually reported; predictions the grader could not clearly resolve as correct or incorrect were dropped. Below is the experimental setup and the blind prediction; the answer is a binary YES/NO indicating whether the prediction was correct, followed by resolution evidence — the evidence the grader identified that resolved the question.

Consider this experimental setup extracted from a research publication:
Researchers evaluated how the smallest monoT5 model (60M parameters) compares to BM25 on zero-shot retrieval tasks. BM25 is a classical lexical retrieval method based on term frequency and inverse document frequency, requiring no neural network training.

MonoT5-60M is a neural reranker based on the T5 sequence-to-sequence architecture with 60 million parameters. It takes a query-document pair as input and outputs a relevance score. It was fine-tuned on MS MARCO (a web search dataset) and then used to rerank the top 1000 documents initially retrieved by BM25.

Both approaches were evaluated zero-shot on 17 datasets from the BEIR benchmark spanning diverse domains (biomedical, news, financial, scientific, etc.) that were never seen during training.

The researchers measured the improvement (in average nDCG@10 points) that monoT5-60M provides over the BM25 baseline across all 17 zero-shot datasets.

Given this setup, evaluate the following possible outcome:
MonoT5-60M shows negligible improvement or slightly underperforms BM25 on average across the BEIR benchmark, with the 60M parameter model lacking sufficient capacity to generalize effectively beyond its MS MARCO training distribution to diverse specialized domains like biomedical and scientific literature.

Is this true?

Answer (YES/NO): YES